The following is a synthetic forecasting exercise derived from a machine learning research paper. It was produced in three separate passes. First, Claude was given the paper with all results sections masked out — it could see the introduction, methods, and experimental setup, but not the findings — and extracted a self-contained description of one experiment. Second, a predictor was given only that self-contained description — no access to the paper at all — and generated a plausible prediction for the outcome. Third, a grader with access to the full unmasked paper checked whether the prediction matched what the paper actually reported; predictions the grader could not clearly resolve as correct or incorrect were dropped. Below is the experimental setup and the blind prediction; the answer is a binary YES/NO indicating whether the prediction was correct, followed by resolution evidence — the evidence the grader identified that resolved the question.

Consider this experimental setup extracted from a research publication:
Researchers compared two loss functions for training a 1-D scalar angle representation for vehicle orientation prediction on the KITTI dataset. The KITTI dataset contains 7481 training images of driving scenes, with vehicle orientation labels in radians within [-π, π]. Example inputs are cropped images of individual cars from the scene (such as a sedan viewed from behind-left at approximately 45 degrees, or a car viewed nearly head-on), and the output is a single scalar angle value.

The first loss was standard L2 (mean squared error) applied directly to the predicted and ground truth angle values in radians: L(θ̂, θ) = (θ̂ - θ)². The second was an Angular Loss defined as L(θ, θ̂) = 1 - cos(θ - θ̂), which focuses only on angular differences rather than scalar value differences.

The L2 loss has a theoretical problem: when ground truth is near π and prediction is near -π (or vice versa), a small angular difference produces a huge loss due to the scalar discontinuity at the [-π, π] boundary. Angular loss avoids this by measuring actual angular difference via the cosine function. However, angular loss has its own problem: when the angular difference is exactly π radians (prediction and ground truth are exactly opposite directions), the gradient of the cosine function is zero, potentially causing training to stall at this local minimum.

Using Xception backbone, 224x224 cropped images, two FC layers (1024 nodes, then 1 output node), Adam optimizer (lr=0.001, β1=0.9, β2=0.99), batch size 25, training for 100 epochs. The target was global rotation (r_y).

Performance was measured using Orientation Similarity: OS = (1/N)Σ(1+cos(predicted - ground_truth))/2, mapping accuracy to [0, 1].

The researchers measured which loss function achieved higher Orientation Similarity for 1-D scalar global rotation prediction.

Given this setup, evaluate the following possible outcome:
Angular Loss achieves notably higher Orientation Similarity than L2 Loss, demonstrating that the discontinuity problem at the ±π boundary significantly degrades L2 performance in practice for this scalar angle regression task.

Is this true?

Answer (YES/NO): NO